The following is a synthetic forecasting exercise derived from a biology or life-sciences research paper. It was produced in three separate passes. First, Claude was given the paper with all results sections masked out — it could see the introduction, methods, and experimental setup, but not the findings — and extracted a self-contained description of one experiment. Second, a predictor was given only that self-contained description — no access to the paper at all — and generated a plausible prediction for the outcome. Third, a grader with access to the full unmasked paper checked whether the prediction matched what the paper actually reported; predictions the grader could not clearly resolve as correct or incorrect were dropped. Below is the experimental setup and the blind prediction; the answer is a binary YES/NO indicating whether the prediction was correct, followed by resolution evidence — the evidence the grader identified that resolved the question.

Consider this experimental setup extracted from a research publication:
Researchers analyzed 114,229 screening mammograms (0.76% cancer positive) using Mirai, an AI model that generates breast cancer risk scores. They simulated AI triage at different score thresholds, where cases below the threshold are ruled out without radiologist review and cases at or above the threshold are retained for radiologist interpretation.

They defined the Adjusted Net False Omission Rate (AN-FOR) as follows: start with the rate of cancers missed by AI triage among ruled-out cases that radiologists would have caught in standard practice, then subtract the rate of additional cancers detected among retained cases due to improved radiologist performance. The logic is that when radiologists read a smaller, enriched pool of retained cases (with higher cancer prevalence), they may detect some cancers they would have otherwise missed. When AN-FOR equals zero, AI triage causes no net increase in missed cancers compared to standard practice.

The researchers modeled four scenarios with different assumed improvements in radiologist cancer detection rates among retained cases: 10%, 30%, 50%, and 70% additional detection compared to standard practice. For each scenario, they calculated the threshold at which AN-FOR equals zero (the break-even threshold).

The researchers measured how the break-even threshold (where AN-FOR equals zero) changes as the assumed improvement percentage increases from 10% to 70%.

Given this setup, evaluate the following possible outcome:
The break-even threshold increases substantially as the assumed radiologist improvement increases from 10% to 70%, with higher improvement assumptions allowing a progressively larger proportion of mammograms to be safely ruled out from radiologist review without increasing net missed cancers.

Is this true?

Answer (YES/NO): YES